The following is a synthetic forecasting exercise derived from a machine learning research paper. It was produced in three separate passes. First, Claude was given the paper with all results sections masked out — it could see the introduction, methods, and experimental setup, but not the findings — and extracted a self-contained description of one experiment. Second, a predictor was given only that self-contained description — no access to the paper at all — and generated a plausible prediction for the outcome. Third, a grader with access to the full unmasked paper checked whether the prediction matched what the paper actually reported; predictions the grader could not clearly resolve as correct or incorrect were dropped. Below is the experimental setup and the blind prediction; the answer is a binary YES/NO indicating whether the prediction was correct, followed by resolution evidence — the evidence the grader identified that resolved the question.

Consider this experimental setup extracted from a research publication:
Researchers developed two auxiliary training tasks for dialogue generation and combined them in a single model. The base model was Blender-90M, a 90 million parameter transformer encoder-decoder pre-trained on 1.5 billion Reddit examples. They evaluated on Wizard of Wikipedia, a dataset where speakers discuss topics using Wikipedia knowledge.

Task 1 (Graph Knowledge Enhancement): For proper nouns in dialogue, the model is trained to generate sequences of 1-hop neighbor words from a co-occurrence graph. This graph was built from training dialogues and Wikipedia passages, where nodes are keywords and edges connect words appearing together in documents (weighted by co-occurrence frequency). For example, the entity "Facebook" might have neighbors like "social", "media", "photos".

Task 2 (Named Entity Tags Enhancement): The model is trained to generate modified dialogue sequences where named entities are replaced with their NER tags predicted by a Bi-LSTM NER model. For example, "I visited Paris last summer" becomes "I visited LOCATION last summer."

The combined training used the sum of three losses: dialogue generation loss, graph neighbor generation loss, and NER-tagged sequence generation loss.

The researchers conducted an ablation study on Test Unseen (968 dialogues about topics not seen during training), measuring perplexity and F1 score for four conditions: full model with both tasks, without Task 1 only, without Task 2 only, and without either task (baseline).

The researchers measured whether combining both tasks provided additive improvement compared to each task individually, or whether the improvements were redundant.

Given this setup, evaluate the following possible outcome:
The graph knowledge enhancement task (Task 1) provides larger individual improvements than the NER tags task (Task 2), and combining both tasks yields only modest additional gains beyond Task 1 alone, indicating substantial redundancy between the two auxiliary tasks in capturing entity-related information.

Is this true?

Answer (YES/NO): NO